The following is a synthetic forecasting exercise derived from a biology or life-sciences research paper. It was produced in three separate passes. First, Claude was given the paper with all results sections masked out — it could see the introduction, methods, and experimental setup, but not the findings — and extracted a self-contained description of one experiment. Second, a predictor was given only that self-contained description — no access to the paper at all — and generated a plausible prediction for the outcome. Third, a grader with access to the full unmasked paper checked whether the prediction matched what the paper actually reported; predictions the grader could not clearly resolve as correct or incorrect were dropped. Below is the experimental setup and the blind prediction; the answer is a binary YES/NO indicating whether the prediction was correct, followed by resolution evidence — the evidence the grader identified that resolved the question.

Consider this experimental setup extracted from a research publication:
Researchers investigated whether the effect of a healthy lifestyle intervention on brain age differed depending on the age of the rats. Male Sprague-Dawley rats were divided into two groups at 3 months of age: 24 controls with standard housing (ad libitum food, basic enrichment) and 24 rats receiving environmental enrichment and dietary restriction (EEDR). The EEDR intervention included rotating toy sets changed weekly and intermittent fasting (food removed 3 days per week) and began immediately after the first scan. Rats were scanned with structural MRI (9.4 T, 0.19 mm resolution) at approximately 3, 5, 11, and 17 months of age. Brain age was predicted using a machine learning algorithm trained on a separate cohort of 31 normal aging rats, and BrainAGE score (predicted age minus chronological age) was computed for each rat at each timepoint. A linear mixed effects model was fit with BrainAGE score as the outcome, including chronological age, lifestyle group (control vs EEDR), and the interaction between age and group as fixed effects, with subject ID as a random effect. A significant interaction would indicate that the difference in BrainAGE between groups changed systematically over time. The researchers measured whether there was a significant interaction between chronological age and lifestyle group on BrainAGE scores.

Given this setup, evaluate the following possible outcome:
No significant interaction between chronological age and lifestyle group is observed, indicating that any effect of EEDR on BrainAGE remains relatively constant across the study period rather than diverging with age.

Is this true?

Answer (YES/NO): NO